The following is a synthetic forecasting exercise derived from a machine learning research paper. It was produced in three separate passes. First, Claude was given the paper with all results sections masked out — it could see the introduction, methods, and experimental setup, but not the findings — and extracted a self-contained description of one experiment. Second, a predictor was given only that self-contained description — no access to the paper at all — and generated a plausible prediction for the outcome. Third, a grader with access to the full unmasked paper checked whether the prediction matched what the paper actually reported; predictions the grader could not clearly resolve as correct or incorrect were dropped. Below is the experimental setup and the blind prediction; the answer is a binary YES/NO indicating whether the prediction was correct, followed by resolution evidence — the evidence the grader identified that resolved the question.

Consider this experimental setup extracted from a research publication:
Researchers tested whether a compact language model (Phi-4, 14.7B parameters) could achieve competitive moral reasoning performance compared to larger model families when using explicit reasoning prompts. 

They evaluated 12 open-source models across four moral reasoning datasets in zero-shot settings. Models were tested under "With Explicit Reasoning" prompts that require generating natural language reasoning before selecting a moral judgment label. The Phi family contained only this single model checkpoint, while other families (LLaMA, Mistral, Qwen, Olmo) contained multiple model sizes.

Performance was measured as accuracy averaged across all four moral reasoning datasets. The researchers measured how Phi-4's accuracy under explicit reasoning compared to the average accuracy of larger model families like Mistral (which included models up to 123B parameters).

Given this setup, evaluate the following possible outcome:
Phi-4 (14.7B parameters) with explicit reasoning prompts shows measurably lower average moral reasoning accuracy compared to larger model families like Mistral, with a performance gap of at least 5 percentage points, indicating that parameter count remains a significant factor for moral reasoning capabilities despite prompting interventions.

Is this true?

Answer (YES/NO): NO